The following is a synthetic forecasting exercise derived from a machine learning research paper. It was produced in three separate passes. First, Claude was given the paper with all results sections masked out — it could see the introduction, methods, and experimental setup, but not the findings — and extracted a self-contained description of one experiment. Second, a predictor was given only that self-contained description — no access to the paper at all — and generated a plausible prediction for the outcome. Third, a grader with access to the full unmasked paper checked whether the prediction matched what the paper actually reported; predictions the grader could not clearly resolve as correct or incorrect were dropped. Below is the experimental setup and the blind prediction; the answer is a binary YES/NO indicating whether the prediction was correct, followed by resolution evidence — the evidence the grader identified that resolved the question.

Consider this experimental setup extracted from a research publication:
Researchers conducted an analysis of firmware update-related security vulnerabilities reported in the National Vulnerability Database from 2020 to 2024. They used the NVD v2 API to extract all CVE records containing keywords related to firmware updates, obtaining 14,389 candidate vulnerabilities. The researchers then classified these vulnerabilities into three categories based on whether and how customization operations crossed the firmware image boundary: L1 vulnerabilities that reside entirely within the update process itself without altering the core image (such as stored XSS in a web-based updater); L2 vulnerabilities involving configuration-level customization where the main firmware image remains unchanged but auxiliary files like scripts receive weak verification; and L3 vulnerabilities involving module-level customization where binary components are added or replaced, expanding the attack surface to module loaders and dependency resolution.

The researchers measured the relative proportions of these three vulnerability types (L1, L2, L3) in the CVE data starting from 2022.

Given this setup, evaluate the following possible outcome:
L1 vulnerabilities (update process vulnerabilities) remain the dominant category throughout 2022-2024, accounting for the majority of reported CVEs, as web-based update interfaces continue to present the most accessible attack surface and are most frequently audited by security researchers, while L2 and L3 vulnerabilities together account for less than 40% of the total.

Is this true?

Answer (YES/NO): NO